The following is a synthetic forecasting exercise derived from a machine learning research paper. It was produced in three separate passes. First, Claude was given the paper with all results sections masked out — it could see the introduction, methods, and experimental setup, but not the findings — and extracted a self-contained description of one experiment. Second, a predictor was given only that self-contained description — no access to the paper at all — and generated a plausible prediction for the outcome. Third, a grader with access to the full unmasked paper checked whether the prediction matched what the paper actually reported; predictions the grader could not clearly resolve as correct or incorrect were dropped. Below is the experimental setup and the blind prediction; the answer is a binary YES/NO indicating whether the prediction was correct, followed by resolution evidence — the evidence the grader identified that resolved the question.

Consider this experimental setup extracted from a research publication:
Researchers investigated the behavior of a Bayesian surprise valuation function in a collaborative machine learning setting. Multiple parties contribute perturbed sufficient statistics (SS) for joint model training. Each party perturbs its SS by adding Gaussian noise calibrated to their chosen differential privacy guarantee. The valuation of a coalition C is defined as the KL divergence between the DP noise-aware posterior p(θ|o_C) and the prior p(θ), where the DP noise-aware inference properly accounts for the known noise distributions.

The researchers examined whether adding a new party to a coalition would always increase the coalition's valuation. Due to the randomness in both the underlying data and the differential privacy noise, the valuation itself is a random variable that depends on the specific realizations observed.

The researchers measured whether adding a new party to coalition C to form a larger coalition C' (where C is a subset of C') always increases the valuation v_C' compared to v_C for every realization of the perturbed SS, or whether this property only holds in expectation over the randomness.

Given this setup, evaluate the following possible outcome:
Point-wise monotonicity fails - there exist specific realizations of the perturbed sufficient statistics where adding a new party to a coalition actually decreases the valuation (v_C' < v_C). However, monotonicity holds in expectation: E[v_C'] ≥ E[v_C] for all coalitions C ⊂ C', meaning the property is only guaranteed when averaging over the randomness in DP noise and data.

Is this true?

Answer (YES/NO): YES